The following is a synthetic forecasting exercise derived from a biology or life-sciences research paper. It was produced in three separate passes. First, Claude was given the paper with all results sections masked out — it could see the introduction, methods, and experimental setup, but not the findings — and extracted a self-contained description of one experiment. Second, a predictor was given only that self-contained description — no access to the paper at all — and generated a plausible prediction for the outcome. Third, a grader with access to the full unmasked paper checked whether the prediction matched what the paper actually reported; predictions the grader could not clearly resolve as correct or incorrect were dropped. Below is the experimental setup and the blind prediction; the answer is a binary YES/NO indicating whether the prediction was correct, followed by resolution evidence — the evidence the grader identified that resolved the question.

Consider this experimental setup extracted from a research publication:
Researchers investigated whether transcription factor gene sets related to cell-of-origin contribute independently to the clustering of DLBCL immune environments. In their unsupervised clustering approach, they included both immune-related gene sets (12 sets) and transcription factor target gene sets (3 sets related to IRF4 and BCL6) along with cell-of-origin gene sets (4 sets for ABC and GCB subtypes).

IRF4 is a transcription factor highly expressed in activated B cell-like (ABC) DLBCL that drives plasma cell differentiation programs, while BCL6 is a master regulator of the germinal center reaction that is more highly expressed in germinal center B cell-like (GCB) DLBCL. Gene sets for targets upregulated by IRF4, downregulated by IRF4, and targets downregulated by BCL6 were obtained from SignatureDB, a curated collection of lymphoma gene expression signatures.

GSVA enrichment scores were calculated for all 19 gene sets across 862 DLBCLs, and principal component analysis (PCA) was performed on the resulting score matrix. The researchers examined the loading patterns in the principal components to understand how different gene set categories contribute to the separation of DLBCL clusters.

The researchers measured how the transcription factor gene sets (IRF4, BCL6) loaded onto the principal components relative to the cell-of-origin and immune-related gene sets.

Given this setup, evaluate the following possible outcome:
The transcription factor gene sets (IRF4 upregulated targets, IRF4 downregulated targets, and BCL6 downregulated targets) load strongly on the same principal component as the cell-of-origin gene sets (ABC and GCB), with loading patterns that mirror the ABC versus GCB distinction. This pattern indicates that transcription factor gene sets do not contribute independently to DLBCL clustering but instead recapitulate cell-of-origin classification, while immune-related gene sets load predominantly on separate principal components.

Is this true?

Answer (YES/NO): YES